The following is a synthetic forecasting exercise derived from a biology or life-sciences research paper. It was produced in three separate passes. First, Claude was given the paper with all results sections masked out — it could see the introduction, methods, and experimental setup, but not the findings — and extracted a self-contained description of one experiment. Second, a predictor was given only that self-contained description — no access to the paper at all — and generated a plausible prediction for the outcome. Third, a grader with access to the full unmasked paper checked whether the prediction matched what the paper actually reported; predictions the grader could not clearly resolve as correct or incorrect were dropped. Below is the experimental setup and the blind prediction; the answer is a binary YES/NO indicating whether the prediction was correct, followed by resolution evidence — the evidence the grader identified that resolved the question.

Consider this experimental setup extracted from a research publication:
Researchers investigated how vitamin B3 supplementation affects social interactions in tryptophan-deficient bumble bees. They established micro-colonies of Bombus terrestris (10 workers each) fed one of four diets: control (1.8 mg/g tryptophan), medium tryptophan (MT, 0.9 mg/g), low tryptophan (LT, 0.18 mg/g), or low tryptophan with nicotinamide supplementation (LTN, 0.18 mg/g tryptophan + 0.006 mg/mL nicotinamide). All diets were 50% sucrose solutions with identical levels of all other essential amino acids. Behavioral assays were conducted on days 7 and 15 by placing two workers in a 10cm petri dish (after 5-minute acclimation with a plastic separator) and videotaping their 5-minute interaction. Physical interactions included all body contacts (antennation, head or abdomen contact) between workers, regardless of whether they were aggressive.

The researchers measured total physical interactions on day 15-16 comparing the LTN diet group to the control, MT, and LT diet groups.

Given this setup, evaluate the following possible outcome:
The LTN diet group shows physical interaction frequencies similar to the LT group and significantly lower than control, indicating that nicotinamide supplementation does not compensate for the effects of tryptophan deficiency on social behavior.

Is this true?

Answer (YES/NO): NO